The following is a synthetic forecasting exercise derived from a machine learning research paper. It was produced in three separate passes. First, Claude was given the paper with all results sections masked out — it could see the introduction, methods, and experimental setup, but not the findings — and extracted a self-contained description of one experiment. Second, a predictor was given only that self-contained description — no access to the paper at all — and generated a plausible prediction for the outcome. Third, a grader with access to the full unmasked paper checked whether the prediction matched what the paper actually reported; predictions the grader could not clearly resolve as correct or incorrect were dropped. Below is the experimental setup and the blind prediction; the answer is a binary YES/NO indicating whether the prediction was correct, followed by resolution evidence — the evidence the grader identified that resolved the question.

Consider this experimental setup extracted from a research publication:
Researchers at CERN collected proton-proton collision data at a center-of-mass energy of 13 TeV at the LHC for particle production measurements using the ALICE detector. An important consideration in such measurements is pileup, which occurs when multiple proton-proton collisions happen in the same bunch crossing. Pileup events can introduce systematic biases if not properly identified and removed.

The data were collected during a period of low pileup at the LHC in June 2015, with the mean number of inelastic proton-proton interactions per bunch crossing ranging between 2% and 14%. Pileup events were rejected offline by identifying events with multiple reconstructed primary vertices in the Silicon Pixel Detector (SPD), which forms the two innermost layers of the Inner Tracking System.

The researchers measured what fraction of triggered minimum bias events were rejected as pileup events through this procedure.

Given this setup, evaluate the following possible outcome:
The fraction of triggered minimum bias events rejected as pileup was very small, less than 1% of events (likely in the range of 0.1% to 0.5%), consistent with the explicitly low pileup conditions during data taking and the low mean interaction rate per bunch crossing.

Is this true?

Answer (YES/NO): YES